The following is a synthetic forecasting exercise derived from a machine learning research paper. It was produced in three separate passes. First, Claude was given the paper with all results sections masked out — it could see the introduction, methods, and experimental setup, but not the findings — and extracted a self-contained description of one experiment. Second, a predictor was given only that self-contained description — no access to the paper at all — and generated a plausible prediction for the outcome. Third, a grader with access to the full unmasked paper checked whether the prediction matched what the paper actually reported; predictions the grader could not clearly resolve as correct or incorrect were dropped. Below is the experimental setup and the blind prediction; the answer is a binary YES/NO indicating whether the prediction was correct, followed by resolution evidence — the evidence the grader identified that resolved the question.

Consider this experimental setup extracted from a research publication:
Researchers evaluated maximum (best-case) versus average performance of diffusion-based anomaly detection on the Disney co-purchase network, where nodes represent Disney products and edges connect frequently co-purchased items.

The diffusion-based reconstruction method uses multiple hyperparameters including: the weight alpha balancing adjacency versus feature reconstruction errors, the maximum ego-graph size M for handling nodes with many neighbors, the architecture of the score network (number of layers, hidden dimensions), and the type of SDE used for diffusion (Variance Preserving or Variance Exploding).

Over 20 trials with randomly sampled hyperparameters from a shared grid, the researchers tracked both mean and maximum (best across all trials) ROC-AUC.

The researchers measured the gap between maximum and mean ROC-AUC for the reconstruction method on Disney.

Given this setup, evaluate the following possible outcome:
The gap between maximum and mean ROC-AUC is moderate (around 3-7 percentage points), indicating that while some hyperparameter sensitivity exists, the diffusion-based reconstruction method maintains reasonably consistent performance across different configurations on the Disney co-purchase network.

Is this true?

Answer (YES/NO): NO